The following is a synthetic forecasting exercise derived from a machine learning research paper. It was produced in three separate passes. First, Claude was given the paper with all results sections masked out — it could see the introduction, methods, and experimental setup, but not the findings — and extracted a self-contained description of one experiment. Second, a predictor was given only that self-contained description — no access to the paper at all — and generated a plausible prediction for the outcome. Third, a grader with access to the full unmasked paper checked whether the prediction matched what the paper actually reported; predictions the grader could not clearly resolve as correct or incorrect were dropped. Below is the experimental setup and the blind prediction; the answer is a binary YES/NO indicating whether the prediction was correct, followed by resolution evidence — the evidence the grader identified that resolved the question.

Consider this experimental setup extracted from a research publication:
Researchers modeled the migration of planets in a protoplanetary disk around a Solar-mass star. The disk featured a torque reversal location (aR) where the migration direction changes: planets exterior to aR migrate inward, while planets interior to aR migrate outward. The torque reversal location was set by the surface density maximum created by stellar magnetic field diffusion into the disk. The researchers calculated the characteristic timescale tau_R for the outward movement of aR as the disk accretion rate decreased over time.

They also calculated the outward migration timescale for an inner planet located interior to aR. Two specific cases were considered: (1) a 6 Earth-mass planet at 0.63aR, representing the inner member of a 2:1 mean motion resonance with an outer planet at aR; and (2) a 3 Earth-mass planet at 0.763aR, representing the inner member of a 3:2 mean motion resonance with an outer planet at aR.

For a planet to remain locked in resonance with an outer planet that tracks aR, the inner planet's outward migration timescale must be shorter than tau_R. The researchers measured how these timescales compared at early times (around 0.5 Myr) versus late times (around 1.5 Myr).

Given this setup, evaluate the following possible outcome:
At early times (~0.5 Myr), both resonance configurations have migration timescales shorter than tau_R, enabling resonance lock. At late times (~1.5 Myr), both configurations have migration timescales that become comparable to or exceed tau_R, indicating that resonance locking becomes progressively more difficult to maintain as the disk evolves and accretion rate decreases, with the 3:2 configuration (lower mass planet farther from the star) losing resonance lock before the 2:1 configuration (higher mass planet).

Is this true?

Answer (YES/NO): YES